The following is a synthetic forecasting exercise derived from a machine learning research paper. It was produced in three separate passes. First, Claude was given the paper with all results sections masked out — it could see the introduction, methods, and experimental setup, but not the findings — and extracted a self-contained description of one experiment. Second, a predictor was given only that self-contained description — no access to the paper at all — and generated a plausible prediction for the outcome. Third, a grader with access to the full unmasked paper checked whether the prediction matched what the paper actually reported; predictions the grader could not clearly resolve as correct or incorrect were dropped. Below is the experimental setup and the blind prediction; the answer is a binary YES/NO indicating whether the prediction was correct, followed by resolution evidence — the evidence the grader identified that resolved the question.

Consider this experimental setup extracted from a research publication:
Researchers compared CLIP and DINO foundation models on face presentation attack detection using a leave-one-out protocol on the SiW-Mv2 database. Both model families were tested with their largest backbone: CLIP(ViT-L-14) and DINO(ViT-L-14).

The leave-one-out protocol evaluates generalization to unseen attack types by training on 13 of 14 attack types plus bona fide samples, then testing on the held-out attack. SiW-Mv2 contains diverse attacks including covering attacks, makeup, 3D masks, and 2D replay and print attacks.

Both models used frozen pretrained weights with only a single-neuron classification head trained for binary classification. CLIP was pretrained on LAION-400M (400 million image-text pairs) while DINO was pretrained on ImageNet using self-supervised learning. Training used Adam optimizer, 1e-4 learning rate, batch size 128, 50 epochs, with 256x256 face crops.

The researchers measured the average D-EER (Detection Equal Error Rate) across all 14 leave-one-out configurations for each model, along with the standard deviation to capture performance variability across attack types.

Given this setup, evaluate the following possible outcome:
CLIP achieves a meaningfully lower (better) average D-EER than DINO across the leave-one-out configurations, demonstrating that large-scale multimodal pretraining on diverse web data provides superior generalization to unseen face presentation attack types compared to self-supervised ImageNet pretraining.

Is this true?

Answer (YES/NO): YES